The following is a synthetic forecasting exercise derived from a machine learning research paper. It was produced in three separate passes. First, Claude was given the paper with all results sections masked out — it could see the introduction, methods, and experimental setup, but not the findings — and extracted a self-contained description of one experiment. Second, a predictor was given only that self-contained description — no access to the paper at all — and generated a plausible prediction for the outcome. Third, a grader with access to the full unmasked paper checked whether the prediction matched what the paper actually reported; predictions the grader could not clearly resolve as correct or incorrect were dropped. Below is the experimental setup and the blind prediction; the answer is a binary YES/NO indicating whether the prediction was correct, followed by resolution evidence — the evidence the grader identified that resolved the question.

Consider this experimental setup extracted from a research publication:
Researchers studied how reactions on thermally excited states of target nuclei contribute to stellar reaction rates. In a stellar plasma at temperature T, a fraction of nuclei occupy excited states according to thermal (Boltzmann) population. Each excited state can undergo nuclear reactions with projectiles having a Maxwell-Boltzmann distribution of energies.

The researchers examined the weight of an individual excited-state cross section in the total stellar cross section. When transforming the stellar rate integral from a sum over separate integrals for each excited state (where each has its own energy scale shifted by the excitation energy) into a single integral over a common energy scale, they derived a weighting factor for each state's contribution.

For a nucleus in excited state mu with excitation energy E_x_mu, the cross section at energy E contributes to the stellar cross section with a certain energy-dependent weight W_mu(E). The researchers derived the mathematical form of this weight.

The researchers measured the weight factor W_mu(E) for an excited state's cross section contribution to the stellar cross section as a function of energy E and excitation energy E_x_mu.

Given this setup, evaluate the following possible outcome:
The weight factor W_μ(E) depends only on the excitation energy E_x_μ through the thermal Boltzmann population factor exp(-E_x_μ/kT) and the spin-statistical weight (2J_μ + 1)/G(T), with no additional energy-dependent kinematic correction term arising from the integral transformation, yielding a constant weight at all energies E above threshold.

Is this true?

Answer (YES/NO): NO